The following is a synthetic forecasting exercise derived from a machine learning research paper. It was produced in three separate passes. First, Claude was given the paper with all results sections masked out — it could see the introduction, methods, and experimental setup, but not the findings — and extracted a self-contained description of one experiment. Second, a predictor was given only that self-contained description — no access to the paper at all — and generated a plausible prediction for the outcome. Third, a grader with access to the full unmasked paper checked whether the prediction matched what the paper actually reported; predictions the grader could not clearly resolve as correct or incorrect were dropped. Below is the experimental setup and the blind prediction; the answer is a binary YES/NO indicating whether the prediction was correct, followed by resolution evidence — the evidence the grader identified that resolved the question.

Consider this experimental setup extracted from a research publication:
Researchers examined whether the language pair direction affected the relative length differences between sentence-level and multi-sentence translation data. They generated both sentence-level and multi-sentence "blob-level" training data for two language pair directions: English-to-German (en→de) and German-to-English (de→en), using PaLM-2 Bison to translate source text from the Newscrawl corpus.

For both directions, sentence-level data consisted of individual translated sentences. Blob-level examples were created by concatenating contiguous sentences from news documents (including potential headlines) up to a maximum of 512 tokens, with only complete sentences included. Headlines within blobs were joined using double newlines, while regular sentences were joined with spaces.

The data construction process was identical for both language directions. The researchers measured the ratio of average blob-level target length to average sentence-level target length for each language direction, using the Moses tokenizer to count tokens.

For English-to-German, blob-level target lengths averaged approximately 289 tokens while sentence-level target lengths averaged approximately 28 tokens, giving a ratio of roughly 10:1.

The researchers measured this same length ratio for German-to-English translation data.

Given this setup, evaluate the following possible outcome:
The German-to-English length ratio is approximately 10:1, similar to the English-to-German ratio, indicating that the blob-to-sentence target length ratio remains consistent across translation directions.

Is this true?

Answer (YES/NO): NO